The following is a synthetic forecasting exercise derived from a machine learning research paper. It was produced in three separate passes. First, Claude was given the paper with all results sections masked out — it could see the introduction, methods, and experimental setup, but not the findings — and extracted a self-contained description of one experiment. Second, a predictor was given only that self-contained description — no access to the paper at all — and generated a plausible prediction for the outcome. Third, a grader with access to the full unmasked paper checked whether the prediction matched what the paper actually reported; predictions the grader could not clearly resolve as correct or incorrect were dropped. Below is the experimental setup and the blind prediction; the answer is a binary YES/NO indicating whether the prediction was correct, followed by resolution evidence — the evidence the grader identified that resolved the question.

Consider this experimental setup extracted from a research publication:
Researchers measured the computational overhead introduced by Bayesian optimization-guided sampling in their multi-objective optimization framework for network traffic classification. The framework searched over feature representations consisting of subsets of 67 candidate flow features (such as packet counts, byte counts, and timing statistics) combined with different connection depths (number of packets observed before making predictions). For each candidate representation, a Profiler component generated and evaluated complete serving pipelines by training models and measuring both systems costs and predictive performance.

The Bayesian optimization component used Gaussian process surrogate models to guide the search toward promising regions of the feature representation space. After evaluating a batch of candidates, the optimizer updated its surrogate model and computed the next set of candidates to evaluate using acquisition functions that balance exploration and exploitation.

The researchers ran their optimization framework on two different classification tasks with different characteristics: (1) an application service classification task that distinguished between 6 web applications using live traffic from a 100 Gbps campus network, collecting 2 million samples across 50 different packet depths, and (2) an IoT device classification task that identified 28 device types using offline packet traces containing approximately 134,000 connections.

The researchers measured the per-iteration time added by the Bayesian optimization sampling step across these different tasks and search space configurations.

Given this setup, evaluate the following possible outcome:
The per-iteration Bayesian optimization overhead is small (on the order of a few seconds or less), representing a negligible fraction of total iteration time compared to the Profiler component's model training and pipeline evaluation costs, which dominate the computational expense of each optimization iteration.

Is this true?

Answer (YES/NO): NO